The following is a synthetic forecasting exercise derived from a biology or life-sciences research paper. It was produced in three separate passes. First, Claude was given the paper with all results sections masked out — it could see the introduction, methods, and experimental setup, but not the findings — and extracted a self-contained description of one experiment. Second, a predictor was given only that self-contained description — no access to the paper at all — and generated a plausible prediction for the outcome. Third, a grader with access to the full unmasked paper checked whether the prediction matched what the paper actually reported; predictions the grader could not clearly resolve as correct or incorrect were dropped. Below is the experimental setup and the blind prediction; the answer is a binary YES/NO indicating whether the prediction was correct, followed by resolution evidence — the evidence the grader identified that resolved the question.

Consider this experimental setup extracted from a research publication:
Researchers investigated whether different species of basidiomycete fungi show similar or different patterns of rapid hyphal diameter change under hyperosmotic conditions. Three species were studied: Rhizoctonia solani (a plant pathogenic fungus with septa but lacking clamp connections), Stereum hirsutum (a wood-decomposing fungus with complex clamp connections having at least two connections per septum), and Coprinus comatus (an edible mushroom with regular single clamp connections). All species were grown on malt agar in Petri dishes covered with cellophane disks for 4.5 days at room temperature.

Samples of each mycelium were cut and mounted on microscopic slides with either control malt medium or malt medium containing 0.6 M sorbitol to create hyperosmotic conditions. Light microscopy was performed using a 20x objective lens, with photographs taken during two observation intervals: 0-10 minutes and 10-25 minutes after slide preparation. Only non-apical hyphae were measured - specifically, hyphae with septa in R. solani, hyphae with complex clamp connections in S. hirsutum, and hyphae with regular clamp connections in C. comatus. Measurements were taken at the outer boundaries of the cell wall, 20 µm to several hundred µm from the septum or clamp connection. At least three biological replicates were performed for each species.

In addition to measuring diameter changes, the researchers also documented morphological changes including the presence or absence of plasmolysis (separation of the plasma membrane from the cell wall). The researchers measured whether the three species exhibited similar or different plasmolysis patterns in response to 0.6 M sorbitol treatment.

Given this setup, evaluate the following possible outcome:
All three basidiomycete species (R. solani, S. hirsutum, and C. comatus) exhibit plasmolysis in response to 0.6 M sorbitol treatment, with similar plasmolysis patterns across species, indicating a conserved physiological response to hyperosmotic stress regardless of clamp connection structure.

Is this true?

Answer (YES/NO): NO